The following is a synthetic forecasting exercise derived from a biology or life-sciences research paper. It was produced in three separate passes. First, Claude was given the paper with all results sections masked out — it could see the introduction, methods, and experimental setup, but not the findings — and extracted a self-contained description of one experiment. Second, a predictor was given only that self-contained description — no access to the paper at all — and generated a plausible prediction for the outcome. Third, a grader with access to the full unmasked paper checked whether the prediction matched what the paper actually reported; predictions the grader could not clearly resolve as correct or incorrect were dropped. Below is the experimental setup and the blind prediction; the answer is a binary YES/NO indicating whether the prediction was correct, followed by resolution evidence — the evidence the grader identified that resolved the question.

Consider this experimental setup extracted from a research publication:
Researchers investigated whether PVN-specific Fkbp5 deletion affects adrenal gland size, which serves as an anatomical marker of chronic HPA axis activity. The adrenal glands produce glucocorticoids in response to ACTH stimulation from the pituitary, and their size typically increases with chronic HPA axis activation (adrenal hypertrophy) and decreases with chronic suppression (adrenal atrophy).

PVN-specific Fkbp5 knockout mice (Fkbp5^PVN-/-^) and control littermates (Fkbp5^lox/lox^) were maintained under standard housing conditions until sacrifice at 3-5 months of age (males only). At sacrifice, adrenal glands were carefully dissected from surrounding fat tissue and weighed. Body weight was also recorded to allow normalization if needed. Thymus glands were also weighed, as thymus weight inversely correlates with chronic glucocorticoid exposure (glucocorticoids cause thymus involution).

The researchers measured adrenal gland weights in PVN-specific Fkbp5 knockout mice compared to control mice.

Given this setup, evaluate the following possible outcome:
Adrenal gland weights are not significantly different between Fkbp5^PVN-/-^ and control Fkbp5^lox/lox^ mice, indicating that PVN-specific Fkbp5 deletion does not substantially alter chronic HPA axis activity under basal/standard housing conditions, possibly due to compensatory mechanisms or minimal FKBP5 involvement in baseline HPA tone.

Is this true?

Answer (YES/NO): NO